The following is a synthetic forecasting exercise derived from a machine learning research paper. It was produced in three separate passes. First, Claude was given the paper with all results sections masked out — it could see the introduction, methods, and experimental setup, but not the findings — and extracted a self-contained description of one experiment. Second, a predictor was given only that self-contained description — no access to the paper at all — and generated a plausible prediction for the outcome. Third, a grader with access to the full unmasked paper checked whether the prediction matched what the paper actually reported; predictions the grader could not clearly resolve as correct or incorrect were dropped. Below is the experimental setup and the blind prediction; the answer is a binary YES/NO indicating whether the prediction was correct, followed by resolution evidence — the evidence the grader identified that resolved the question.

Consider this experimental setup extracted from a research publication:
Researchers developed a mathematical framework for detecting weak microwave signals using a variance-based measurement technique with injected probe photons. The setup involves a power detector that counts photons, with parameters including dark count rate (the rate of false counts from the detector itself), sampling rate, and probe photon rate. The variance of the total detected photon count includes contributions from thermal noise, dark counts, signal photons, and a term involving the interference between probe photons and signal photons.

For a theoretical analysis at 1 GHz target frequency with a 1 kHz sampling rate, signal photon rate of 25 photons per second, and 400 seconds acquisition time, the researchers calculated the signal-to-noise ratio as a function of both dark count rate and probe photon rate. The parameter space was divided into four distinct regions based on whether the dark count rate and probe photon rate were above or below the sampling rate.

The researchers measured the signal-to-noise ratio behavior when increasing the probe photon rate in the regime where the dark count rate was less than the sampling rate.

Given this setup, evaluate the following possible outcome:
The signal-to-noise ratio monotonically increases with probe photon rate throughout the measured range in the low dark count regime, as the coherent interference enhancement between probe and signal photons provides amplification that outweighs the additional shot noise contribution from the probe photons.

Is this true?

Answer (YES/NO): NO